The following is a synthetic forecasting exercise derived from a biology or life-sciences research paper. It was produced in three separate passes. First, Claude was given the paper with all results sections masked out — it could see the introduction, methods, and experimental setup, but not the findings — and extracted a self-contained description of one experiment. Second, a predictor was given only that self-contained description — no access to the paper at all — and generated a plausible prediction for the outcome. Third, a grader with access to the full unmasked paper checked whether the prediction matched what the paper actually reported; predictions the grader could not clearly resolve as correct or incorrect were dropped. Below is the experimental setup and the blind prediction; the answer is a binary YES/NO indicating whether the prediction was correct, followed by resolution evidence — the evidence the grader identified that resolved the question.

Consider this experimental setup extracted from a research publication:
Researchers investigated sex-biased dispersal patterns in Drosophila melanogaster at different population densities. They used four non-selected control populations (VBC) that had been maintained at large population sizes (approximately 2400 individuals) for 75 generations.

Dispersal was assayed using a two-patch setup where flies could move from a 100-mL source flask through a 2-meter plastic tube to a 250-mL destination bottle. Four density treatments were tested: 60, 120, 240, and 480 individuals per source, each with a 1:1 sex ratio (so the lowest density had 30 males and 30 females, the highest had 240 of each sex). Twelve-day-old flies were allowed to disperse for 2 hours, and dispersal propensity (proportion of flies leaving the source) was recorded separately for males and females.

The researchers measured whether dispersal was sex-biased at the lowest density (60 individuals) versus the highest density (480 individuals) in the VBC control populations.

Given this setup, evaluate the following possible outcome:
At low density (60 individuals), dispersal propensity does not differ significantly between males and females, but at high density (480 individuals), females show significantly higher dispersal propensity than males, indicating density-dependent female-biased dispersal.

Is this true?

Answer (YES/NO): NO